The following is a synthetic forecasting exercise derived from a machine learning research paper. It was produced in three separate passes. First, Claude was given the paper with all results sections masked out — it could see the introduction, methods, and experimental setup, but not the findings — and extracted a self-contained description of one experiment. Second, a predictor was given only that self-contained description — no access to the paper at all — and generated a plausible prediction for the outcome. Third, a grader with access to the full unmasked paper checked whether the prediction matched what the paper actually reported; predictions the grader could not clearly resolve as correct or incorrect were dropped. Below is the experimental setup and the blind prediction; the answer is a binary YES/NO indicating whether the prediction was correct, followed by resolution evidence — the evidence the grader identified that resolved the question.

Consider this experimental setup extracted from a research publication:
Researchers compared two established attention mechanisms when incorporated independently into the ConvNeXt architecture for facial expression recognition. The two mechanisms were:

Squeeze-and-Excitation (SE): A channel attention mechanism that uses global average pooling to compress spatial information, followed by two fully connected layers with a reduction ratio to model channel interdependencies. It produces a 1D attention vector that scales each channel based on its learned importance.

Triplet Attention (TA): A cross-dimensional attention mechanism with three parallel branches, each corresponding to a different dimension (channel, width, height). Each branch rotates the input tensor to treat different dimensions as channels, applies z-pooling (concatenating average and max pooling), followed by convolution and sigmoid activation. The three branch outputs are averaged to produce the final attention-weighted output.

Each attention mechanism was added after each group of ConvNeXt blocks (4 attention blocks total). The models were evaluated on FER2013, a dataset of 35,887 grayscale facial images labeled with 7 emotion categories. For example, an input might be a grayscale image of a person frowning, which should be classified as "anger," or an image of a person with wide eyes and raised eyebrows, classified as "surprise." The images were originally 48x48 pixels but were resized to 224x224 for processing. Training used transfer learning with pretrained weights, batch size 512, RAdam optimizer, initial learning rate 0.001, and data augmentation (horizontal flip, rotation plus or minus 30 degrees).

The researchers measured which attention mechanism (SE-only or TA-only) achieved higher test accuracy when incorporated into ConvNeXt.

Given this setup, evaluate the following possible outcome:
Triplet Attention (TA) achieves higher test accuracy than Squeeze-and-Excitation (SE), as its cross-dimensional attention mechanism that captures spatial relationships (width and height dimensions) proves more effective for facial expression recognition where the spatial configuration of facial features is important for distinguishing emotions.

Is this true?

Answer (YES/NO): NO